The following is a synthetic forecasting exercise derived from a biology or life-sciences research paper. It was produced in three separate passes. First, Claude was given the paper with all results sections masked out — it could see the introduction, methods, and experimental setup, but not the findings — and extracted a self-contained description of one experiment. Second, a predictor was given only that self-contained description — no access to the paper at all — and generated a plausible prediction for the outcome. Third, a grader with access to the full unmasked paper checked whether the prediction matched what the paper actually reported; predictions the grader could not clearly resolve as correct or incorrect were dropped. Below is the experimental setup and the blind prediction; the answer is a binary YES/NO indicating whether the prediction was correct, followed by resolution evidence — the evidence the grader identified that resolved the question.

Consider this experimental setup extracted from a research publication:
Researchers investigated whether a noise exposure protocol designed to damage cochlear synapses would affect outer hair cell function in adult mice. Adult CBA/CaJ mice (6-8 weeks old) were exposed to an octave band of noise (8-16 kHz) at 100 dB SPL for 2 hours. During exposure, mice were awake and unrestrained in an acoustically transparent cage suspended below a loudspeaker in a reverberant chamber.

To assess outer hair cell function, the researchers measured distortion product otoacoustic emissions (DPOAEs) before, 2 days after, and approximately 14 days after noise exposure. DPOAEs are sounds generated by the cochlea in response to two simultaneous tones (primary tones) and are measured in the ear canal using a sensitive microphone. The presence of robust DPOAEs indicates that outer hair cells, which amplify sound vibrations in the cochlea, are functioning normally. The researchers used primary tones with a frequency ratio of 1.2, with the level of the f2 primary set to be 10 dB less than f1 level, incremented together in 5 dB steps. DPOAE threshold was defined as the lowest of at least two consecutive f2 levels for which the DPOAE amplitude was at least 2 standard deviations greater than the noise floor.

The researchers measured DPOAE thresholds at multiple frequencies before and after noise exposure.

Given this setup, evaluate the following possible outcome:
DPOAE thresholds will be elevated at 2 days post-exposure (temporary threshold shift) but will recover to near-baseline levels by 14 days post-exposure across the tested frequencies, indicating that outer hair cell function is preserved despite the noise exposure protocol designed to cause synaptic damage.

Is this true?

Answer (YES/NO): YES